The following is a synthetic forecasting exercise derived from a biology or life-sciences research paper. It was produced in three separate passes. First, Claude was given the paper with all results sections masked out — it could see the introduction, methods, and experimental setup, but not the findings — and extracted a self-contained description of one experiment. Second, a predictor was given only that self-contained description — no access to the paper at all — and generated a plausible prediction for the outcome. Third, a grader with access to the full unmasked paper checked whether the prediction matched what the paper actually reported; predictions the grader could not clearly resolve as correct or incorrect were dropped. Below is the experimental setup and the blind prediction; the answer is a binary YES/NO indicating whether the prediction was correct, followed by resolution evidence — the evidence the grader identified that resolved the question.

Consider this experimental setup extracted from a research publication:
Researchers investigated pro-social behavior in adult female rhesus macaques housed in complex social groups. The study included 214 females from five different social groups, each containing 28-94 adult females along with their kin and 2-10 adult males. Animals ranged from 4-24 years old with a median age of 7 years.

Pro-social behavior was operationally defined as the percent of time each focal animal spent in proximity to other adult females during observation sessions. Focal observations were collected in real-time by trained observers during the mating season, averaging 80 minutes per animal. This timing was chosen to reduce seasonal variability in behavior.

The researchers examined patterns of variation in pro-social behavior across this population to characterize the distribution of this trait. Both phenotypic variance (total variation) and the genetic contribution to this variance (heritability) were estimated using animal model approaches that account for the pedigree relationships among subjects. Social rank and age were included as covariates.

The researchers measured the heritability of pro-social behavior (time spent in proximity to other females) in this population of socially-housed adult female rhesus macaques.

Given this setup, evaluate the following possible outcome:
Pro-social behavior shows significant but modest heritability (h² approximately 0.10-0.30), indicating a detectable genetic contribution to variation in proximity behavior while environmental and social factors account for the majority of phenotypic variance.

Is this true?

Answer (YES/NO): NO